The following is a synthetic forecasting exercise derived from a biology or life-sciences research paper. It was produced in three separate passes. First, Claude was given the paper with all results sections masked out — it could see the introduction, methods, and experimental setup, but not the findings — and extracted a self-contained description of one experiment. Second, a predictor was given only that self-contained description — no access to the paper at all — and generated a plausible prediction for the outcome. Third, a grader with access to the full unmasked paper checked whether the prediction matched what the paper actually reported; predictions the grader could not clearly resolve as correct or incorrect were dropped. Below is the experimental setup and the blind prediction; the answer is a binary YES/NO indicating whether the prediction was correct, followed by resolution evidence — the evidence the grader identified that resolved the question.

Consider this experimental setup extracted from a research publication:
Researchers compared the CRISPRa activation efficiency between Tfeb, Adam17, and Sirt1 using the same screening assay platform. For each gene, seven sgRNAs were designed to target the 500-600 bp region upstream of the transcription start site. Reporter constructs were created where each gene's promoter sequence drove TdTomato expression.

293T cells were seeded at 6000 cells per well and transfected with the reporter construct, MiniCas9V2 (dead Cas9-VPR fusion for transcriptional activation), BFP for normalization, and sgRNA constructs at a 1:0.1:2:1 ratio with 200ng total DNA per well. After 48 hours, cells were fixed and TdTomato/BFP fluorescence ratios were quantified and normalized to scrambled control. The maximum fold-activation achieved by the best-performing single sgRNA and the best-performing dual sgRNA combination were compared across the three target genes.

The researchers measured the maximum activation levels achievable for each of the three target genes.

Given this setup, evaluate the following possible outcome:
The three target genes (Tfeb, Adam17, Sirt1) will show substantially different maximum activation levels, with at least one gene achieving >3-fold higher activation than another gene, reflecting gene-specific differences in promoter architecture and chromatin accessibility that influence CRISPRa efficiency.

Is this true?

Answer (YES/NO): NO